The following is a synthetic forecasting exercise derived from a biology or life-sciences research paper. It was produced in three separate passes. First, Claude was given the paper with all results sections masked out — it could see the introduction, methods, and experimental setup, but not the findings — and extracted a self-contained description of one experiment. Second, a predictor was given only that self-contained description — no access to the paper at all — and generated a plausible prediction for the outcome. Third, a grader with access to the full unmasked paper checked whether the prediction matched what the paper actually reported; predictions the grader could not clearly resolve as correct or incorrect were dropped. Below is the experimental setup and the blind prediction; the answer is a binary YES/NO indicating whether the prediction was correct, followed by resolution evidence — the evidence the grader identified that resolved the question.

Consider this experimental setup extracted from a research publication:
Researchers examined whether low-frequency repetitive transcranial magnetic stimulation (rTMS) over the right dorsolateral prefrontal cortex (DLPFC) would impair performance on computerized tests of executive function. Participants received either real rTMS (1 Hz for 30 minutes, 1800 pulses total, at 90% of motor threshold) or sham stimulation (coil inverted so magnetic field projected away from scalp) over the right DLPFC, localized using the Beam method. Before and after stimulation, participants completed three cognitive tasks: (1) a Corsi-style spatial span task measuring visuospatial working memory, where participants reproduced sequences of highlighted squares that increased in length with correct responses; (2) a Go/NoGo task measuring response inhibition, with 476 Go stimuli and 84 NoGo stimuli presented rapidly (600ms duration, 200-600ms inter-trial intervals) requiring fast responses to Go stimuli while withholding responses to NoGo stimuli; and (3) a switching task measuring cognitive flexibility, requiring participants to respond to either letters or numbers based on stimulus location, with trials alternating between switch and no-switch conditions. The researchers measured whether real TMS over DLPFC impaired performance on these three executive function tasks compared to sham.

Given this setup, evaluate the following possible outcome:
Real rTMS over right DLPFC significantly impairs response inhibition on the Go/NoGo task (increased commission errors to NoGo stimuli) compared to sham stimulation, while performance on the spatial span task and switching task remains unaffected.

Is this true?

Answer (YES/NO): NO